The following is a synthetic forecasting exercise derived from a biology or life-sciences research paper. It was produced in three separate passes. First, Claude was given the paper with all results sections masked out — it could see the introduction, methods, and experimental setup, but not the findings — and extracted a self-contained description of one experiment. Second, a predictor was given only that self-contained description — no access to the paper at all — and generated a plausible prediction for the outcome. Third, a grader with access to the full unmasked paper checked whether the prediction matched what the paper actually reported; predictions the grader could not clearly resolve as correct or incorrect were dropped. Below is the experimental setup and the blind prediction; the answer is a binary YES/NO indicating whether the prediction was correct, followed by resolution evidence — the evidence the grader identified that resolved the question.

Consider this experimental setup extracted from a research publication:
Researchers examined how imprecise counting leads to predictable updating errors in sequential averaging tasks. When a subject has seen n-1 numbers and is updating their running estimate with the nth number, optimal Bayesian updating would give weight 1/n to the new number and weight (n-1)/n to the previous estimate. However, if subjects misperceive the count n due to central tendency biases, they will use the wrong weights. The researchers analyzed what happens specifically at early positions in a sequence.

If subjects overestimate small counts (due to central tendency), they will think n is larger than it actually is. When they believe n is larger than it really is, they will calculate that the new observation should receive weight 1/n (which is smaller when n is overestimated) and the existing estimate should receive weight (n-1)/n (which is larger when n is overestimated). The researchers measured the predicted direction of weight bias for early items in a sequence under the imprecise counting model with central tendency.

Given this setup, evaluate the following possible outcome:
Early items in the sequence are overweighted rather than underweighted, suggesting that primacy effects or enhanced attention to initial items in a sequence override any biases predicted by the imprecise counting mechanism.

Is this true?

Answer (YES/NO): NO